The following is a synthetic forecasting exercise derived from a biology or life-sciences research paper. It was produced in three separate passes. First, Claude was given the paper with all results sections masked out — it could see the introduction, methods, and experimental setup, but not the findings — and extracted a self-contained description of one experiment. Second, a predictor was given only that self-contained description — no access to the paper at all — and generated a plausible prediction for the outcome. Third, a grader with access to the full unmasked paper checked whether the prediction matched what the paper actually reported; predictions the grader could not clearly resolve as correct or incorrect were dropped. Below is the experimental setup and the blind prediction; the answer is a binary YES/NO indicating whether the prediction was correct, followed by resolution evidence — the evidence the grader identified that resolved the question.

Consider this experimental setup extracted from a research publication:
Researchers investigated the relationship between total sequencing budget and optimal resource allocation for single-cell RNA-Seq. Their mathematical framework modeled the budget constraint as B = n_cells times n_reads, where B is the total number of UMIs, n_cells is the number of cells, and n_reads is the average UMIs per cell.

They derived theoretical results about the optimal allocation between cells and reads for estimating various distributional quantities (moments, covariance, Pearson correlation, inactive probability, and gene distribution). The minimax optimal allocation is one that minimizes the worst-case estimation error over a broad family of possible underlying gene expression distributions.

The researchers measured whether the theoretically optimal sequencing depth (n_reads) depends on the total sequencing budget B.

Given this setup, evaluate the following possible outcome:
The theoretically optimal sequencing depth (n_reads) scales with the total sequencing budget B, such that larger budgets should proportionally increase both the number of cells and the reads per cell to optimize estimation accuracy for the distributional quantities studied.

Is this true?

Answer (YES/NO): NO